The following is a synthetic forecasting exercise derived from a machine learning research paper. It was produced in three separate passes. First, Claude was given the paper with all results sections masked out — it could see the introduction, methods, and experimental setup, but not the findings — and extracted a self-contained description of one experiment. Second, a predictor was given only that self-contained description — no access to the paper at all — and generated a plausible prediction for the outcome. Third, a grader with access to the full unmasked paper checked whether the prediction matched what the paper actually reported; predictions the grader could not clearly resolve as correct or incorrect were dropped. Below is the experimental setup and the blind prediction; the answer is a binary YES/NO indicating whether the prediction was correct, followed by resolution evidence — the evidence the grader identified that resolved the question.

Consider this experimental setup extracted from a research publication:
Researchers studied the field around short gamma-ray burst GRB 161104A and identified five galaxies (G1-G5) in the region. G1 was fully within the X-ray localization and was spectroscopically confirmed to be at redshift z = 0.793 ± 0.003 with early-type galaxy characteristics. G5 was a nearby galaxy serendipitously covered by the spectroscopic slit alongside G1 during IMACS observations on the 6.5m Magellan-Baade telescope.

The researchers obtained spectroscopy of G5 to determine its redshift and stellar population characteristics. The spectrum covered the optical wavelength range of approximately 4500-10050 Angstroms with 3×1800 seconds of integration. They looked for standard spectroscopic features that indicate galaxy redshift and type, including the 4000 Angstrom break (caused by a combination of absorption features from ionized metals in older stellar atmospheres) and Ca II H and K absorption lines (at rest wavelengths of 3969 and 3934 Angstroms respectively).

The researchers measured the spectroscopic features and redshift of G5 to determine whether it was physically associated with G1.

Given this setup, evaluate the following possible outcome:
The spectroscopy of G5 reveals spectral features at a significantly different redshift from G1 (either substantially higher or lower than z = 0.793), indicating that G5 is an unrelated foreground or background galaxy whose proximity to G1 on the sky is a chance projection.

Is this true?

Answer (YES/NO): NO